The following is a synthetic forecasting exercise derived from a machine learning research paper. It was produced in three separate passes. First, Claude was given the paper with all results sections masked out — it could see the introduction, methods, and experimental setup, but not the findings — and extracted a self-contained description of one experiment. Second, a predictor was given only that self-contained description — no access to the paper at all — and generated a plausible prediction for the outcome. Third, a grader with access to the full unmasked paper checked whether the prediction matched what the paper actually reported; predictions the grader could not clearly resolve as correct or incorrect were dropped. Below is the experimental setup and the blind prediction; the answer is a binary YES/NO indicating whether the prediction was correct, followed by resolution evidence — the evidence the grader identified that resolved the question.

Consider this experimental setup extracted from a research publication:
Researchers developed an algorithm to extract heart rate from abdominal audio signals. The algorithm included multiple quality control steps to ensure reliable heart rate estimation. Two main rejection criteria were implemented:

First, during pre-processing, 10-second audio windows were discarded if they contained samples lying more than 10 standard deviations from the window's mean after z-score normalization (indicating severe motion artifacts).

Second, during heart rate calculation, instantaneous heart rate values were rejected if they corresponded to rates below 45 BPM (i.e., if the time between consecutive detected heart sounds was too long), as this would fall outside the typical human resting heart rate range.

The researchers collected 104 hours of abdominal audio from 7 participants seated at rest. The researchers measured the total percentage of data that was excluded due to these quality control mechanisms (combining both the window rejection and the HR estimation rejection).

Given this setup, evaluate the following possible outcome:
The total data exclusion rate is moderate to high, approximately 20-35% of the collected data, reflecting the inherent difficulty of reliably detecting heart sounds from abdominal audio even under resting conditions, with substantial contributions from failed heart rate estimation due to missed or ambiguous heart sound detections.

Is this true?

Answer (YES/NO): NO